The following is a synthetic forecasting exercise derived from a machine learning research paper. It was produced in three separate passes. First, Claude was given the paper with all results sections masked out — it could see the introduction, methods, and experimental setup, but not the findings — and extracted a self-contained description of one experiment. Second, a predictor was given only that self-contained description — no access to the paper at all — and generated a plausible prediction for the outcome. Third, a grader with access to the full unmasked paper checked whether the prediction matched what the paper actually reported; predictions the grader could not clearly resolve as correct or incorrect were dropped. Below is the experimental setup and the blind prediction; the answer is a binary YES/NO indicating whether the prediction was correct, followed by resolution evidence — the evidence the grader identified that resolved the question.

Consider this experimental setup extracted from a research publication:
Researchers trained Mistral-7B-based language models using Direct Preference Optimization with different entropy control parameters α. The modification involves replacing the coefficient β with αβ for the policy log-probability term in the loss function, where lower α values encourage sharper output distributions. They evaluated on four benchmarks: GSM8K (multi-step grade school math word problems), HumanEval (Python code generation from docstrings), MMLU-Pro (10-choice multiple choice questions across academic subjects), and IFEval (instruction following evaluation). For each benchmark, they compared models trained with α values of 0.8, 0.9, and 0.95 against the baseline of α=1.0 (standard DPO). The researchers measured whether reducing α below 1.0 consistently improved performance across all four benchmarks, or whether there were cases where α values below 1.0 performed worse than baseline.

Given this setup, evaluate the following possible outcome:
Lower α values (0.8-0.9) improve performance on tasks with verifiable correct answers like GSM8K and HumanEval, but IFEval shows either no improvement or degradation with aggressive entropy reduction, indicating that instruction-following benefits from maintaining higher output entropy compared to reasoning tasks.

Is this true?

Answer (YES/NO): NO